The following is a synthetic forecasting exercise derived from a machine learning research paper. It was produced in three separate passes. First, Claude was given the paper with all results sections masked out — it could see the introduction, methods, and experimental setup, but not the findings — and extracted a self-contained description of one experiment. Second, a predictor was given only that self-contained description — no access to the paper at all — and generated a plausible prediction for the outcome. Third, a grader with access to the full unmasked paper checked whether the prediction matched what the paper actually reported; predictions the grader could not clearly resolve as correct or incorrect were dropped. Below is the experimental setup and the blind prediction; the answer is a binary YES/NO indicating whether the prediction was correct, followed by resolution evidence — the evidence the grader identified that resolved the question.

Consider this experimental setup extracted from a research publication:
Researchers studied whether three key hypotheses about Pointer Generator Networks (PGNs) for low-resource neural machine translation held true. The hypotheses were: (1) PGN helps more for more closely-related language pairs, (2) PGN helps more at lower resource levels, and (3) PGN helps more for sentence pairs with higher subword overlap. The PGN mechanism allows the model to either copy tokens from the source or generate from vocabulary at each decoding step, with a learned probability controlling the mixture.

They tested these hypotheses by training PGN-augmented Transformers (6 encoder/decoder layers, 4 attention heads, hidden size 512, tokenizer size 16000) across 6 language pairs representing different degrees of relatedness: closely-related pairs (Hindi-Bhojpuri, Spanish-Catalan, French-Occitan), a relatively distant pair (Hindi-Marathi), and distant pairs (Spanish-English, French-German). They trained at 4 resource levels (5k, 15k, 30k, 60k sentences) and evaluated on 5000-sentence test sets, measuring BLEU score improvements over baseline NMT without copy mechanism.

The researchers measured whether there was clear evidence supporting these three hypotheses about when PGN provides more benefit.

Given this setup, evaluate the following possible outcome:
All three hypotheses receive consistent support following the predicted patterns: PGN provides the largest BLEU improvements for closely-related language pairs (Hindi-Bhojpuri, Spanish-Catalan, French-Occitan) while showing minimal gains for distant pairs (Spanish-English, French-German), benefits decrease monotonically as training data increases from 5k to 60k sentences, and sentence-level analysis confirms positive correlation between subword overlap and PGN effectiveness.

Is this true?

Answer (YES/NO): NO